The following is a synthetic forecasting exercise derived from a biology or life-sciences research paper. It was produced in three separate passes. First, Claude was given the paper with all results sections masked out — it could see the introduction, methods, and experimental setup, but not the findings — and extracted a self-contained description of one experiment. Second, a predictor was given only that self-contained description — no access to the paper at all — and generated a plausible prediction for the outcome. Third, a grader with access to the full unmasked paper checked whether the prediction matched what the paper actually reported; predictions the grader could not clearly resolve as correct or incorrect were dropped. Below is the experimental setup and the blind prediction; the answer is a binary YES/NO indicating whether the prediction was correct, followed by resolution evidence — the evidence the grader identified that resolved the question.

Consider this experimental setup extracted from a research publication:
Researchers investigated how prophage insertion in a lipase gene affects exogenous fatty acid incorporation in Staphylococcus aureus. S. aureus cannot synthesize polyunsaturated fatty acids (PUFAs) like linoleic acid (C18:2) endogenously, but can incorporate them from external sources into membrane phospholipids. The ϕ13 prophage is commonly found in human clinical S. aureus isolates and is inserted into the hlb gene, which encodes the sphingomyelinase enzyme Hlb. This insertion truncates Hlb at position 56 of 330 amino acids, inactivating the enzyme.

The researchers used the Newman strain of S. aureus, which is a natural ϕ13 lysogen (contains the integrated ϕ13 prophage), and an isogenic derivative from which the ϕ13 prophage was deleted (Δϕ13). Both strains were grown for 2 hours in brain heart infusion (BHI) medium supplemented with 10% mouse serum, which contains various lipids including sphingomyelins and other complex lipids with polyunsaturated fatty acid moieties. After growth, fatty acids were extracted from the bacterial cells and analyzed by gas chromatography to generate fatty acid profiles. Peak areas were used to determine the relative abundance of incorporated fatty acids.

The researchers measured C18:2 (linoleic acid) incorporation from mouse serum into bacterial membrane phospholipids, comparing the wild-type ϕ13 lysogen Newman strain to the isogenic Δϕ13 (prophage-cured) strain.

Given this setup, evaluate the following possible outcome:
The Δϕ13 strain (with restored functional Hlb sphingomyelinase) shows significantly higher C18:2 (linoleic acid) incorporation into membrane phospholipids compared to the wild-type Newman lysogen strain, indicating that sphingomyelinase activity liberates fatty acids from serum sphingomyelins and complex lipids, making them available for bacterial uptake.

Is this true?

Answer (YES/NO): NO